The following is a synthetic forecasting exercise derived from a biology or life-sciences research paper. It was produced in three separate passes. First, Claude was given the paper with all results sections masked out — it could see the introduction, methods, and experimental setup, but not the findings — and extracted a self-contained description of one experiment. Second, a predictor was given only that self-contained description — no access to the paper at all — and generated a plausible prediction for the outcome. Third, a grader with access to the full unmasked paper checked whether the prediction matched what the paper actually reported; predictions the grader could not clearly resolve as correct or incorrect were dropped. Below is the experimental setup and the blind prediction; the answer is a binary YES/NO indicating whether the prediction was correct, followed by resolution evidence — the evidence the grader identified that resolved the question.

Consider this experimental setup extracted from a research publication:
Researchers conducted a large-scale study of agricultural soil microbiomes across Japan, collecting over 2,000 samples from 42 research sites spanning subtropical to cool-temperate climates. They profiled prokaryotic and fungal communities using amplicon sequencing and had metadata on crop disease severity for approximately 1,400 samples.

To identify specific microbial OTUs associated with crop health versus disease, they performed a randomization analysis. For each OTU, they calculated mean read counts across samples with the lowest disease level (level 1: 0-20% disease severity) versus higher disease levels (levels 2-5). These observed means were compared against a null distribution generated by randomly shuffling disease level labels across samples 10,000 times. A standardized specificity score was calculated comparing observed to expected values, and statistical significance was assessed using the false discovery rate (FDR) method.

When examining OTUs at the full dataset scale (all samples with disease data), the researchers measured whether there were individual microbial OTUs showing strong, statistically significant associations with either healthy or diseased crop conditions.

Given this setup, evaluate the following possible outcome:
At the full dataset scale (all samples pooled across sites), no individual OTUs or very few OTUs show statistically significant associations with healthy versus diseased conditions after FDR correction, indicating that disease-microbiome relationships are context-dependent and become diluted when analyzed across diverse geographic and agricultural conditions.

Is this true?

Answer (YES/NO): NO